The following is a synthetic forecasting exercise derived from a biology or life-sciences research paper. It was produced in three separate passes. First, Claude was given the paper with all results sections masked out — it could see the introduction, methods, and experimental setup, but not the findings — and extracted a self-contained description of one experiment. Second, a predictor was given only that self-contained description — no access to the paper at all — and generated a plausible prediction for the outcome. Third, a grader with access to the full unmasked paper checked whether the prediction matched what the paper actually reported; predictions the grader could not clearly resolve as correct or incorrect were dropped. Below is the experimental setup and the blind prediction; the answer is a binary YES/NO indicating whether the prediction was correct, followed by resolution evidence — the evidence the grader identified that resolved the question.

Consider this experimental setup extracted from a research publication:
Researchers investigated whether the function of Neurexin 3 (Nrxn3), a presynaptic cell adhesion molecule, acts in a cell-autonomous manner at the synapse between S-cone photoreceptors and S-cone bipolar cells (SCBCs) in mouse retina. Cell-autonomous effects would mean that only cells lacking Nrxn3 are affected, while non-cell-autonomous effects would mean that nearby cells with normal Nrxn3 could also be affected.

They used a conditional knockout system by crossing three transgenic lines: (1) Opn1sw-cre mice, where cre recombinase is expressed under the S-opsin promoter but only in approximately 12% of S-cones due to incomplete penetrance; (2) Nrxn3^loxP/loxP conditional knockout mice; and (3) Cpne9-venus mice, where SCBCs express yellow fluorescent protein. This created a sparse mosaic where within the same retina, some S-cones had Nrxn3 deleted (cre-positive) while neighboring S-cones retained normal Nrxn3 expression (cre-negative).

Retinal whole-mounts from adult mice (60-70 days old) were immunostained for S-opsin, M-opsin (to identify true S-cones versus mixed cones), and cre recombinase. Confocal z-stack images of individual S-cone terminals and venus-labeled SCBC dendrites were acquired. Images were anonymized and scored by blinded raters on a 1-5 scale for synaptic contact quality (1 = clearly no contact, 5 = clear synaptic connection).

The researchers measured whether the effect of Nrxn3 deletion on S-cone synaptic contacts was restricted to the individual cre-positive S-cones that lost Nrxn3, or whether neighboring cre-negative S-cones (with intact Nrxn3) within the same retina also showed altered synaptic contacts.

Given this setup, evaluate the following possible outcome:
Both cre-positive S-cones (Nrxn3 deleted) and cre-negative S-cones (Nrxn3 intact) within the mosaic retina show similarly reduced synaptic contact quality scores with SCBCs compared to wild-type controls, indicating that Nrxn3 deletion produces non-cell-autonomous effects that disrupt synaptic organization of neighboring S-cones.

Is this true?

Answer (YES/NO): NO